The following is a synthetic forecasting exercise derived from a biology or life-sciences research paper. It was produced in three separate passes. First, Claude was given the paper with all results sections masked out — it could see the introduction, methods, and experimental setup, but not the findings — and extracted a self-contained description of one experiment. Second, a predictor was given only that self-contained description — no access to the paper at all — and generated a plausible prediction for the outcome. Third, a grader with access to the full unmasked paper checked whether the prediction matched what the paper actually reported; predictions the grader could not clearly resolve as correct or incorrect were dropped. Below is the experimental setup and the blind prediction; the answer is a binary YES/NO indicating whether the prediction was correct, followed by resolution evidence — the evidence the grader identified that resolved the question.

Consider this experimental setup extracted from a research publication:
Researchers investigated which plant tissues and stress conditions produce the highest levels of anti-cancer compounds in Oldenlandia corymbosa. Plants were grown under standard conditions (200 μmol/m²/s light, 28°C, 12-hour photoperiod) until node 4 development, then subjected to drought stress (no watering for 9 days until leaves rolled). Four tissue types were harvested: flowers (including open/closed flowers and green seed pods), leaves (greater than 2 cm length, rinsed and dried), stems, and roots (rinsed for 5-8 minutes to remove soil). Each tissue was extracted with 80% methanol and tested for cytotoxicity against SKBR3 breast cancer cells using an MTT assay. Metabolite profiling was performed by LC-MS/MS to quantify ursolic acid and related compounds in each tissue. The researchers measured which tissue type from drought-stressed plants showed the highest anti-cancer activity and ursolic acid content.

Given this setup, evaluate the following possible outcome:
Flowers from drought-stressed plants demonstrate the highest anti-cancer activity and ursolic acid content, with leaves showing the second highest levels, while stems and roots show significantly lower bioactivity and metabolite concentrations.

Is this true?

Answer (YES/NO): NO